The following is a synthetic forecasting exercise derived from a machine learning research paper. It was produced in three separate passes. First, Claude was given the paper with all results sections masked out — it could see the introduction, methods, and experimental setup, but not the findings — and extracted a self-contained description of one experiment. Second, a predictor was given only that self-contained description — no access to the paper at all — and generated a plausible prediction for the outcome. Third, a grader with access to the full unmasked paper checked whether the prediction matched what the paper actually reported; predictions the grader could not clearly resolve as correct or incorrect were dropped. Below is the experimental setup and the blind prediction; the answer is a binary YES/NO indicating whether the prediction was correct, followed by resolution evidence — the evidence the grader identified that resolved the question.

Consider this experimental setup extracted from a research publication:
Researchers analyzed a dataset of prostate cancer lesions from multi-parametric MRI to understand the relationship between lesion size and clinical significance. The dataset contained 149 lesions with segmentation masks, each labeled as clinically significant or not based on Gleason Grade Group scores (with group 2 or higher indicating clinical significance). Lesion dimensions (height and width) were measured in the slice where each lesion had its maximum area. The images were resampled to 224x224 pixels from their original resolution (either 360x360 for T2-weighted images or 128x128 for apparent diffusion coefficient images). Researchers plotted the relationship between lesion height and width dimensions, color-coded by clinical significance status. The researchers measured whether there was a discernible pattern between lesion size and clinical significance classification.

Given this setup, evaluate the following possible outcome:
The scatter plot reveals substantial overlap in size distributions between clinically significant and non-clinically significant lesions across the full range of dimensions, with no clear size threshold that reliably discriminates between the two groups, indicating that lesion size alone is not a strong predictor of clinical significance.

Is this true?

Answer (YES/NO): NO